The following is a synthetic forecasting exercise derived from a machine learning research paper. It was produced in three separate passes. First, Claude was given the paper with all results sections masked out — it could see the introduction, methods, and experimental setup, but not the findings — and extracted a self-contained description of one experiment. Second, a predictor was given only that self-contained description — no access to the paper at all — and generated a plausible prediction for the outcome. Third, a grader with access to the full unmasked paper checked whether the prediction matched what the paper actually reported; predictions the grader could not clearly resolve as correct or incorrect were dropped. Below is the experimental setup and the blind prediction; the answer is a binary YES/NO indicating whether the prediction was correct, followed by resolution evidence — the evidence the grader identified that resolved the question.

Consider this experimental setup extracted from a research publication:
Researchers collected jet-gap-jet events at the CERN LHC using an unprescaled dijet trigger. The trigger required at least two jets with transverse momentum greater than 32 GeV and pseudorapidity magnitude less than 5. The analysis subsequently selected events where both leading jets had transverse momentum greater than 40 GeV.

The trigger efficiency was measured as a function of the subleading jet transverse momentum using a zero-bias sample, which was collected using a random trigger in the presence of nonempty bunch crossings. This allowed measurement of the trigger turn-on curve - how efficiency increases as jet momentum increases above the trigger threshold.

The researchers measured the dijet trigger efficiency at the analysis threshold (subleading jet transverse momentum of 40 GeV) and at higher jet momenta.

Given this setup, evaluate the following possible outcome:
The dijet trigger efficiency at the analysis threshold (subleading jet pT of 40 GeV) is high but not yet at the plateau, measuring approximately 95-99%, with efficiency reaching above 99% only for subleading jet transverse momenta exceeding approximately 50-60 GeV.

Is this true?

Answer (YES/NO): NO